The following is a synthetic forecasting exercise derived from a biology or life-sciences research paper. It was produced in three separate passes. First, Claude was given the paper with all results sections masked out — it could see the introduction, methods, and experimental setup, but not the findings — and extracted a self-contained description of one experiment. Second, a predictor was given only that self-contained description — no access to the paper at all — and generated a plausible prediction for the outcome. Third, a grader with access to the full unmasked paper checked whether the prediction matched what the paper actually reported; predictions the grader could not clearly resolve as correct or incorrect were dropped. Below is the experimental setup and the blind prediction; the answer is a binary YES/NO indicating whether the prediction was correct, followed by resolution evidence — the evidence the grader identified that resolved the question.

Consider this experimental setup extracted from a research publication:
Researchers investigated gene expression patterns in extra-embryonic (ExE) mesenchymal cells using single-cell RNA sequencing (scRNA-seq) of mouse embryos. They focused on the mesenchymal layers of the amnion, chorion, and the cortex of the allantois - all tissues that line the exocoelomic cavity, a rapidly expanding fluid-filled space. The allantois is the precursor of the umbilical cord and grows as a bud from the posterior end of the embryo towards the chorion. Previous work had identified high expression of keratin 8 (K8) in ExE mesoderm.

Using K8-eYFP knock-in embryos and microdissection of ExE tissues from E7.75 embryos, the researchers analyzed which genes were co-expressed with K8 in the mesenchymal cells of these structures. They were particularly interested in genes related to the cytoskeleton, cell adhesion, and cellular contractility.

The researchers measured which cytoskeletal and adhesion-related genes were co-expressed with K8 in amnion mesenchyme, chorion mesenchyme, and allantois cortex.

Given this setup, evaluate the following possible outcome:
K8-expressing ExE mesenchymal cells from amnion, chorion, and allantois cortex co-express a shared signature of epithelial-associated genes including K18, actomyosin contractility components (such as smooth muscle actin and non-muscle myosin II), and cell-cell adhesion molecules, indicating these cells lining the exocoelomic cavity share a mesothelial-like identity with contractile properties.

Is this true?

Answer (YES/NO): YES